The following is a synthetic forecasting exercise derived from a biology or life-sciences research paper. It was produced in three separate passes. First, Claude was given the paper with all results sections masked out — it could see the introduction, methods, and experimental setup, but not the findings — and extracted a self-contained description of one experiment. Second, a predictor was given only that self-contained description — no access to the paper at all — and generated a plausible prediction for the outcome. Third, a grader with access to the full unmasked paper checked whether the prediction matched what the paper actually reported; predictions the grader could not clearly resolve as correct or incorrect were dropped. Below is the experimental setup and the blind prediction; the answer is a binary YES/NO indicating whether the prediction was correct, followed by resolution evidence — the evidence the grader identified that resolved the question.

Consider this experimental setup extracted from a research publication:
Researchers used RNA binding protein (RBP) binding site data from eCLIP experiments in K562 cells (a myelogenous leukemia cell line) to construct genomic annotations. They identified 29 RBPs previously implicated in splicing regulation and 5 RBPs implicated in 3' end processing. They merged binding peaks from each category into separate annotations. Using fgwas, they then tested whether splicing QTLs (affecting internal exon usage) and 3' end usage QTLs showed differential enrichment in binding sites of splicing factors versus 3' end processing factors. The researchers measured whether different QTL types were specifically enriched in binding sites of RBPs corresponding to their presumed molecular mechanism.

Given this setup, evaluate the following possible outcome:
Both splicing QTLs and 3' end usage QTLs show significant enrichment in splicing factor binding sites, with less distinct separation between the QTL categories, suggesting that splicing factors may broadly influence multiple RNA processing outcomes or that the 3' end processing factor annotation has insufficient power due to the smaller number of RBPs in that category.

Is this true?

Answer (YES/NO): NO